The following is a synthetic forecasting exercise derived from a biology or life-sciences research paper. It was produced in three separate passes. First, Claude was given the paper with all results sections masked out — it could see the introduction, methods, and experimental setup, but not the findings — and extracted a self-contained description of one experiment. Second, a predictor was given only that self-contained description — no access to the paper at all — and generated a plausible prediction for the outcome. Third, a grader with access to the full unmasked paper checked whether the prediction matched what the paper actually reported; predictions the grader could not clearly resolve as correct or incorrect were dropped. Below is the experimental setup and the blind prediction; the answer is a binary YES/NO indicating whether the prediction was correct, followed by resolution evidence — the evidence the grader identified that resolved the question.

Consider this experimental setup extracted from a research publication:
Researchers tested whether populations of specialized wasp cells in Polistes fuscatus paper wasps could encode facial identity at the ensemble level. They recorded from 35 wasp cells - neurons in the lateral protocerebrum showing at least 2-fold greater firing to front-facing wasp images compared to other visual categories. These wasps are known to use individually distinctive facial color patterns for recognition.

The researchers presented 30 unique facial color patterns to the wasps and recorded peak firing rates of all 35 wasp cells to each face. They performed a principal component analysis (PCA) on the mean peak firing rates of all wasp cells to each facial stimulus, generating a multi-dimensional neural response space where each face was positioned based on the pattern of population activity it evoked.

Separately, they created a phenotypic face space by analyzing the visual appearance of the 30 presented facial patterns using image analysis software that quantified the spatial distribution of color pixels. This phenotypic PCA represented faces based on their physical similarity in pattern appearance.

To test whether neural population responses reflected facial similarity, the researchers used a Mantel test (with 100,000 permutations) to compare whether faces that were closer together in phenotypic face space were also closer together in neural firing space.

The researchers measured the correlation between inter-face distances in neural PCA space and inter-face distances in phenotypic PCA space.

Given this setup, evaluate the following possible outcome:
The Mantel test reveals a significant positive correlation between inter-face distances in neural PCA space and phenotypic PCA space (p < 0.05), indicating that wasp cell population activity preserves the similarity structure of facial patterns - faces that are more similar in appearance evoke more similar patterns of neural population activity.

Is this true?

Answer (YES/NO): YES